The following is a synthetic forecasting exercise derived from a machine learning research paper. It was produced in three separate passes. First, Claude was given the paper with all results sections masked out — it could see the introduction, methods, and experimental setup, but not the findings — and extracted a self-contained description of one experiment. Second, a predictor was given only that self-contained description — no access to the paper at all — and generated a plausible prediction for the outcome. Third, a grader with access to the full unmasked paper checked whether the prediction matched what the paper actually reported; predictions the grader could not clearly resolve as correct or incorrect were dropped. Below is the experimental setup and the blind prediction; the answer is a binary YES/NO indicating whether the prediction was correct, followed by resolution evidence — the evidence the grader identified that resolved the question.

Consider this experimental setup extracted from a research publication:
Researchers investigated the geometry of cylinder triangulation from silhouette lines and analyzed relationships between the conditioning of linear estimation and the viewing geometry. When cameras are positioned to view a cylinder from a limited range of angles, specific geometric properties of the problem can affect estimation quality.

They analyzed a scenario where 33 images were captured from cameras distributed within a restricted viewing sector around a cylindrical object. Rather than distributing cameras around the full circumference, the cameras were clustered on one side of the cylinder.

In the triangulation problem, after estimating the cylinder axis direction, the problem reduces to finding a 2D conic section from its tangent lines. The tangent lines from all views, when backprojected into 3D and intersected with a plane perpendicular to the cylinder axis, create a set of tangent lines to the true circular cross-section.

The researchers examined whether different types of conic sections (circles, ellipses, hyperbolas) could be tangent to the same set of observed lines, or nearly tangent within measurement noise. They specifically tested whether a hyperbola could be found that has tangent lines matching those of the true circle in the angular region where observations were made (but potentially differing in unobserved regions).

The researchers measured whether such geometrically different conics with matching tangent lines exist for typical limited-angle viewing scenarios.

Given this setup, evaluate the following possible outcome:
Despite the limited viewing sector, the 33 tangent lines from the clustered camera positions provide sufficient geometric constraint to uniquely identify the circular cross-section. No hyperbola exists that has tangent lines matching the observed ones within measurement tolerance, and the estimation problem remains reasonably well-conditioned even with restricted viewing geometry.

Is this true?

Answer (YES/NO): NO